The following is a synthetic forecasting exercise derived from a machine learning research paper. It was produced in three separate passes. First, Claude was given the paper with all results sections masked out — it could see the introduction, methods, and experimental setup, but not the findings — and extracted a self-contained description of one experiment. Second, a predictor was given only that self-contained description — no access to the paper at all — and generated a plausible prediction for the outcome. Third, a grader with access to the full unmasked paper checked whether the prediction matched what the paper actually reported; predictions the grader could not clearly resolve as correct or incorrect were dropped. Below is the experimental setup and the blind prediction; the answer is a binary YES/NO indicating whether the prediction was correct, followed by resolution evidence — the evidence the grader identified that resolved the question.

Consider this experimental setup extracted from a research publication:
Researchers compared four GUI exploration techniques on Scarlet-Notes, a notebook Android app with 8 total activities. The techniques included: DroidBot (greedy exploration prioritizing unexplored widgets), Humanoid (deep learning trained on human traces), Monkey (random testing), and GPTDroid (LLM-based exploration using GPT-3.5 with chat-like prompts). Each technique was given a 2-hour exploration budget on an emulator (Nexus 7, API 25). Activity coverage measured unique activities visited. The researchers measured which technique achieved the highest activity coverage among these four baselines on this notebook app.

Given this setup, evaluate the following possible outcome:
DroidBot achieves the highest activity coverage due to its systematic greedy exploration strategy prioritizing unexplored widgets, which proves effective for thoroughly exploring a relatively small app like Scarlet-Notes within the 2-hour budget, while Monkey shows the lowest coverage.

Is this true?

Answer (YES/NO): NO